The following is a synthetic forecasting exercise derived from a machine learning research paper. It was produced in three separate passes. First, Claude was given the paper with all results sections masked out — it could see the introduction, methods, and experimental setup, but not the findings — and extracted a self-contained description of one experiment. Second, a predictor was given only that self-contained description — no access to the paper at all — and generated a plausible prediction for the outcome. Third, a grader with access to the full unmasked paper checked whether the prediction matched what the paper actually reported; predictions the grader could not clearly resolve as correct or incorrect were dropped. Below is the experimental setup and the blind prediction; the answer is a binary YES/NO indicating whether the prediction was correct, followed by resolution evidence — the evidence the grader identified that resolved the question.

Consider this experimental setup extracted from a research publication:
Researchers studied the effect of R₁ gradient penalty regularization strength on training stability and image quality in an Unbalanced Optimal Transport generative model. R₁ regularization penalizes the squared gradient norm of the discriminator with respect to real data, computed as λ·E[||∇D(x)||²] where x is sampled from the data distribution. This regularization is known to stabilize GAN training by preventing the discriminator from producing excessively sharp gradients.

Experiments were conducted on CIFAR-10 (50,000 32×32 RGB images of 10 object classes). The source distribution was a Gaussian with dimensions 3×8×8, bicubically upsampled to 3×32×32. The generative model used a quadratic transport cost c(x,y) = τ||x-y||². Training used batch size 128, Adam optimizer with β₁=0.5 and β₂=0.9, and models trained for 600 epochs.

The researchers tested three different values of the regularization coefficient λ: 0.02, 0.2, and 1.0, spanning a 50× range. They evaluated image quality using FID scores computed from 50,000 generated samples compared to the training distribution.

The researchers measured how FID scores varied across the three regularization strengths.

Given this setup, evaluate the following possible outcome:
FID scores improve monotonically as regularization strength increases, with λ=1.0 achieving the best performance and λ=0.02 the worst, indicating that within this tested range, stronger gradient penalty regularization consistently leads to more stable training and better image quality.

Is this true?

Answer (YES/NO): NO